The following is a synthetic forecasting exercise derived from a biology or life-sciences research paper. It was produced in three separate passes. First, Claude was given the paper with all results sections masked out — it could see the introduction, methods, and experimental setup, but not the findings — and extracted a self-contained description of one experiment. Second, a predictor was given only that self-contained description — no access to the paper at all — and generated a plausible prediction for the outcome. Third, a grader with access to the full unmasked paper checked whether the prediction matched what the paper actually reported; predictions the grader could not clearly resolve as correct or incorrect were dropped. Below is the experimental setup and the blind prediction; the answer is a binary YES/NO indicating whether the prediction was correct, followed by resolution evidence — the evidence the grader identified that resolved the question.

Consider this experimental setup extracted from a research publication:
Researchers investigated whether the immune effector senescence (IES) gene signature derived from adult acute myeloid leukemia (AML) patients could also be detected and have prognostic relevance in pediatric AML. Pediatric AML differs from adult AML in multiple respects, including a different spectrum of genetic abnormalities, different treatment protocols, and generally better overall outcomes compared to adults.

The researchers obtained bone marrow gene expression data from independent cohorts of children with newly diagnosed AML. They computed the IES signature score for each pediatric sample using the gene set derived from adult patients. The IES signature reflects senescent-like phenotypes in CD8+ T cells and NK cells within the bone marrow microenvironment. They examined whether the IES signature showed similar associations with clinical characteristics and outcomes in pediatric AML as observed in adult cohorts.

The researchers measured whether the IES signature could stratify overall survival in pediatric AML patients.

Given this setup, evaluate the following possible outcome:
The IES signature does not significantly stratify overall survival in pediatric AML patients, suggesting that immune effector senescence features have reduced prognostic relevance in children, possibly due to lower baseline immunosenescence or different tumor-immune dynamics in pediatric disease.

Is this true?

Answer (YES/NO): NO